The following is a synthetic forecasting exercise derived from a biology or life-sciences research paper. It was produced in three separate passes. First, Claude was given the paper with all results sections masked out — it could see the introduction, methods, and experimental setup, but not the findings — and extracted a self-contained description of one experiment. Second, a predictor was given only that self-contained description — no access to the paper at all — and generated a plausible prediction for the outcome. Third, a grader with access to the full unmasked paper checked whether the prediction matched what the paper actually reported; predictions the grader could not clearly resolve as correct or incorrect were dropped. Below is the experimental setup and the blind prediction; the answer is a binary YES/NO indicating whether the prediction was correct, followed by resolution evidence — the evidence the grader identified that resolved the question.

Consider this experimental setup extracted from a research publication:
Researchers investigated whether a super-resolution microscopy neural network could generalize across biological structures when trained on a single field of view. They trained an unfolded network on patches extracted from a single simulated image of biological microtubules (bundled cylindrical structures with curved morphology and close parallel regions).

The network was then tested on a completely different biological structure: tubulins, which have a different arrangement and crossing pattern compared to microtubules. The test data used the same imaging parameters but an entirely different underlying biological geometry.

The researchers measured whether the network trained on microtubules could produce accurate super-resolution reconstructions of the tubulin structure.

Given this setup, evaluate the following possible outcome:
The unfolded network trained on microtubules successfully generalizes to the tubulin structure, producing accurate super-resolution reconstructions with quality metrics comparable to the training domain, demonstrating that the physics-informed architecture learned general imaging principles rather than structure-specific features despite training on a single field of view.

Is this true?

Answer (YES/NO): NO